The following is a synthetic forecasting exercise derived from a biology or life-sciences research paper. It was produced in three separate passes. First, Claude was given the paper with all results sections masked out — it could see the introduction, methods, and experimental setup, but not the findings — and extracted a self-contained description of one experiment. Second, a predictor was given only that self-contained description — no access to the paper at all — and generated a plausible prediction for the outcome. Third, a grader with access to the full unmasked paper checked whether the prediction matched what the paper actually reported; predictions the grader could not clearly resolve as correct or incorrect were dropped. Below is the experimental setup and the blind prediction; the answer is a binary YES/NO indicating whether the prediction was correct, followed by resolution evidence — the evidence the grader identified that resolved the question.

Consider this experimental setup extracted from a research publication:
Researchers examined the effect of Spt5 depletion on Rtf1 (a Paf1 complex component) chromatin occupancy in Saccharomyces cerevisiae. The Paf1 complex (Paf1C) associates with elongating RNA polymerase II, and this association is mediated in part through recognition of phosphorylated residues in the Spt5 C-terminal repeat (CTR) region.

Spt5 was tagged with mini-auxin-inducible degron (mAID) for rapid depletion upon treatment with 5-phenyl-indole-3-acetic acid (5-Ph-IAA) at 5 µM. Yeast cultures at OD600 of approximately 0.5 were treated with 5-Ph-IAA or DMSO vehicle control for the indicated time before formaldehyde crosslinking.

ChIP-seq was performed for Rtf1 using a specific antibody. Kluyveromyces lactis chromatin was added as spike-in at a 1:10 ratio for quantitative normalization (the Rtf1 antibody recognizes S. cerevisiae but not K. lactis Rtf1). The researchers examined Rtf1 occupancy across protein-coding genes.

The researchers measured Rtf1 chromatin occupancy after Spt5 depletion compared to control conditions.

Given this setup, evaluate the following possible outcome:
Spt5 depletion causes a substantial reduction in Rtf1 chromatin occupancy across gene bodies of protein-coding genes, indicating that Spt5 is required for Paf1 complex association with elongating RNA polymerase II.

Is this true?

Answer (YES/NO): YES